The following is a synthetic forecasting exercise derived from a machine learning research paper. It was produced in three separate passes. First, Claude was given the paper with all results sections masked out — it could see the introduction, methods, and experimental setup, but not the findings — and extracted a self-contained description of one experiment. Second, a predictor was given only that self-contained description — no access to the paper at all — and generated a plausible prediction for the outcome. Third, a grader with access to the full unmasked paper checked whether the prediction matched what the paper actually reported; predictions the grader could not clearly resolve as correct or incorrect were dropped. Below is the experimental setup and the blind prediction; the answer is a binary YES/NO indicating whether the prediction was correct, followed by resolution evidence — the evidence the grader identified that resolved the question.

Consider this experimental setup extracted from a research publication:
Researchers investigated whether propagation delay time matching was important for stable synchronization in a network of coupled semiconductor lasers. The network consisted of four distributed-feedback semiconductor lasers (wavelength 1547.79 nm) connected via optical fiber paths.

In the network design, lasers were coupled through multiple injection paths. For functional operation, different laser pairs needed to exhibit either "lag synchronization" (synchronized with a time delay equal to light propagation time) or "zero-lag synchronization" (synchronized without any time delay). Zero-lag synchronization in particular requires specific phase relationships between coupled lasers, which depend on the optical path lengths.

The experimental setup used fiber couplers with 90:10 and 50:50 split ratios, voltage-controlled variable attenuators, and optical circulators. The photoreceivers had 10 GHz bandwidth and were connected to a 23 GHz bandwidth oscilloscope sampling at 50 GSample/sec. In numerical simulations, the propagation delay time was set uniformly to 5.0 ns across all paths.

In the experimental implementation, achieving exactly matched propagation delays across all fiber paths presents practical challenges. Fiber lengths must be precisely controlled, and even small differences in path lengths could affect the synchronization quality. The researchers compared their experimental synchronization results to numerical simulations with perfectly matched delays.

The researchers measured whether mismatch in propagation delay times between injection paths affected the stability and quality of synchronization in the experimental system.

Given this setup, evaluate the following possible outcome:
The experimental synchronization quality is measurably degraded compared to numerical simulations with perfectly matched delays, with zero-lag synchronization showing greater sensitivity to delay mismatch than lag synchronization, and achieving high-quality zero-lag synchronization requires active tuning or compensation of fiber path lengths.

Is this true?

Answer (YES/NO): NO